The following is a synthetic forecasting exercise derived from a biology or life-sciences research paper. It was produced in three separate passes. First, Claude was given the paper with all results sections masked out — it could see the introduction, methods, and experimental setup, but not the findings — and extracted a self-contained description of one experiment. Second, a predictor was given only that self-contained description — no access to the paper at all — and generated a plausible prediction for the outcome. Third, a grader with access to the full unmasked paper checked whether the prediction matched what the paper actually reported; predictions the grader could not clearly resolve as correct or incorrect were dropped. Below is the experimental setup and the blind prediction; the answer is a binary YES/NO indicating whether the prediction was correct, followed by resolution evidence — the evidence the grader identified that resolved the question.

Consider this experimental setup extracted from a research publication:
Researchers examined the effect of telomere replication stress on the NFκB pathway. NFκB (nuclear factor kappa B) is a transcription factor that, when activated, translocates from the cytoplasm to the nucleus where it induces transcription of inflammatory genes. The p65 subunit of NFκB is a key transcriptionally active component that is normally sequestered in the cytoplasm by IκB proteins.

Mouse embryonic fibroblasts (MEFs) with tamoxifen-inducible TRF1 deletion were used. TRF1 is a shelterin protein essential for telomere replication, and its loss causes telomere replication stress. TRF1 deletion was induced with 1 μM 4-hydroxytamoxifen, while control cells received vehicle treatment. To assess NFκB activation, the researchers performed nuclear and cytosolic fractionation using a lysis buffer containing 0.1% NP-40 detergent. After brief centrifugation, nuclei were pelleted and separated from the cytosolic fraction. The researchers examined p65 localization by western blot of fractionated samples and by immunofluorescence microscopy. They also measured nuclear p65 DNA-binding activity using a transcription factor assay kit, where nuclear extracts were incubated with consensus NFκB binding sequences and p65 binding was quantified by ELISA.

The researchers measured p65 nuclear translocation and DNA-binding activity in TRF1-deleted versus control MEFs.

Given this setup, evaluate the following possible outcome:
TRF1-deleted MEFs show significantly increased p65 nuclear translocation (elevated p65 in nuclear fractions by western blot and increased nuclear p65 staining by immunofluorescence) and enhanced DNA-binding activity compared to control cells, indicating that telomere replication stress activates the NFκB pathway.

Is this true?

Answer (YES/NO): YES